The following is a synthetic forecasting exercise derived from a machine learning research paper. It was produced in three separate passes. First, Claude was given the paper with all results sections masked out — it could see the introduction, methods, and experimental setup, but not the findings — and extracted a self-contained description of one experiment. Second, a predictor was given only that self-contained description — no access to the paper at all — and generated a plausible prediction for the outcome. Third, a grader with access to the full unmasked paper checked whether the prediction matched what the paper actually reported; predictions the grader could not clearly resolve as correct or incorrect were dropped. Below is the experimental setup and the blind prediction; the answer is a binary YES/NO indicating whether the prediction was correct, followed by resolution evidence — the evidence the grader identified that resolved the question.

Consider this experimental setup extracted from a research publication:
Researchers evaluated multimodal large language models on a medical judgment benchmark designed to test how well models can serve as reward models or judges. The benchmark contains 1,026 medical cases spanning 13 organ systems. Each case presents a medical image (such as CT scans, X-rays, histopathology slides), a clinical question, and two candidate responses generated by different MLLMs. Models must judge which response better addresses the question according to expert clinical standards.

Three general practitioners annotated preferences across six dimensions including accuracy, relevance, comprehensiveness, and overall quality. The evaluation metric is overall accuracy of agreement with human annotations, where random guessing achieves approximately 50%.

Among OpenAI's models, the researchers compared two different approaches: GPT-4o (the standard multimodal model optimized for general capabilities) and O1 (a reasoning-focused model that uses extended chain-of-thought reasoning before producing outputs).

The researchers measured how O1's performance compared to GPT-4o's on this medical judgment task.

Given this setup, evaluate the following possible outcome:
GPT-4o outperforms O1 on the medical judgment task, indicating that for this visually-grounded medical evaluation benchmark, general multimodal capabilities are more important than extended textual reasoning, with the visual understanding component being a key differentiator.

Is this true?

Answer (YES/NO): NO